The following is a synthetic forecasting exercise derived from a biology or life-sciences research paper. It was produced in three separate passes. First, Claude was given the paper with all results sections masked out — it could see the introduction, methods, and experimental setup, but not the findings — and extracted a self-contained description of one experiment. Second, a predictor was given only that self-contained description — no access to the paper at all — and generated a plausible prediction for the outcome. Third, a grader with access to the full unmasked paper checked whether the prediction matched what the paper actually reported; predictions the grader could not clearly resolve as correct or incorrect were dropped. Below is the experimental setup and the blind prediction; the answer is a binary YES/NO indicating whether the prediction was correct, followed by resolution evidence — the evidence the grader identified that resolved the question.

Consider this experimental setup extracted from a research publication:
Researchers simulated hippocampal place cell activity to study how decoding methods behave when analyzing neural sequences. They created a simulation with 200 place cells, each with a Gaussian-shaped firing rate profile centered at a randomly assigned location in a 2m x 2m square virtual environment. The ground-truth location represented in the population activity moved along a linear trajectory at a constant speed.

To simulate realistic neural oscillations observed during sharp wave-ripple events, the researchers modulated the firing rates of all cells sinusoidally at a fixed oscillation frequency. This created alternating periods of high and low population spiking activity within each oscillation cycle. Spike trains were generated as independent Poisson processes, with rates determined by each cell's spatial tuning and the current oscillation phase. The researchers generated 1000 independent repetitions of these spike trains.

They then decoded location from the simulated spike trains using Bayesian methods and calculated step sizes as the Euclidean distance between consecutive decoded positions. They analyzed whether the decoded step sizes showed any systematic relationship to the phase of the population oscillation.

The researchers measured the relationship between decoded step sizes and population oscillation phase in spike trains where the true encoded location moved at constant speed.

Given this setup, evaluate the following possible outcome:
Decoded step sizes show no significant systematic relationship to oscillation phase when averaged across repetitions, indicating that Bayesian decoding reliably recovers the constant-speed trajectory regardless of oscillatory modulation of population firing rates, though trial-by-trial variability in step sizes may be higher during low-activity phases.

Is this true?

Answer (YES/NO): NO